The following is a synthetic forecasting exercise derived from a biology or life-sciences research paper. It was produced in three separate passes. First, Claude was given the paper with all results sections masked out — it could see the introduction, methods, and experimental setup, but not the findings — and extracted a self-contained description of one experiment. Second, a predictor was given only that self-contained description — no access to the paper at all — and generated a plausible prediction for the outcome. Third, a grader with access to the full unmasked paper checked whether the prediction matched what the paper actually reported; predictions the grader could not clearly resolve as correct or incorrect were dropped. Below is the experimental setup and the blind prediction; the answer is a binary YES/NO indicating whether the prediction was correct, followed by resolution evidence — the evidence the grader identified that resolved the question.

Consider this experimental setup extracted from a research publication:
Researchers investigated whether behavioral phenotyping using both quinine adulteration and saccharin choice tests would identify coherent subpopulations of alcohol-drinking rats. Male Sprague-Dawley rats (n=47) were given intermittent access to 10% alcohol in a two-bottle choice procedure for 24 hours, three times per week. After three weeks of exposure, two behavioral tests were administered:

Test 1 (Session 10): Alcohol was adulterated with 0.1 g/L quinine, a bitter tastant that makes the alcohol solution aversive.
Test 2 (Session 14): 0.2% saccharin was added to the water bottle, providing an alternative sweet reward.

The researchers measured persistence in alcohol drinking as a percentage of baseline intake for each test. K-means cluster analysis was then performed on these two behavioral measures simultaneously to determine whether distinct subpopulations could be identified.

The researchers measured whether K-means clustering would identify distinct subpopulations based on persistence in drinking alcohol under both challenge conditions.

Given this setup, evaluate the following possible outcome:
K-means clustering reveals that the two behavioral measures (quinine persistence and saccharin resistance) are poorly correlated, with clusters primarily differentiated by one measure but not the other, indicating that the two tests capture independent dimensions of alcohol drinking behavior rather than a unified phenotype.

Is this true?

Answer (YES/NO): NO